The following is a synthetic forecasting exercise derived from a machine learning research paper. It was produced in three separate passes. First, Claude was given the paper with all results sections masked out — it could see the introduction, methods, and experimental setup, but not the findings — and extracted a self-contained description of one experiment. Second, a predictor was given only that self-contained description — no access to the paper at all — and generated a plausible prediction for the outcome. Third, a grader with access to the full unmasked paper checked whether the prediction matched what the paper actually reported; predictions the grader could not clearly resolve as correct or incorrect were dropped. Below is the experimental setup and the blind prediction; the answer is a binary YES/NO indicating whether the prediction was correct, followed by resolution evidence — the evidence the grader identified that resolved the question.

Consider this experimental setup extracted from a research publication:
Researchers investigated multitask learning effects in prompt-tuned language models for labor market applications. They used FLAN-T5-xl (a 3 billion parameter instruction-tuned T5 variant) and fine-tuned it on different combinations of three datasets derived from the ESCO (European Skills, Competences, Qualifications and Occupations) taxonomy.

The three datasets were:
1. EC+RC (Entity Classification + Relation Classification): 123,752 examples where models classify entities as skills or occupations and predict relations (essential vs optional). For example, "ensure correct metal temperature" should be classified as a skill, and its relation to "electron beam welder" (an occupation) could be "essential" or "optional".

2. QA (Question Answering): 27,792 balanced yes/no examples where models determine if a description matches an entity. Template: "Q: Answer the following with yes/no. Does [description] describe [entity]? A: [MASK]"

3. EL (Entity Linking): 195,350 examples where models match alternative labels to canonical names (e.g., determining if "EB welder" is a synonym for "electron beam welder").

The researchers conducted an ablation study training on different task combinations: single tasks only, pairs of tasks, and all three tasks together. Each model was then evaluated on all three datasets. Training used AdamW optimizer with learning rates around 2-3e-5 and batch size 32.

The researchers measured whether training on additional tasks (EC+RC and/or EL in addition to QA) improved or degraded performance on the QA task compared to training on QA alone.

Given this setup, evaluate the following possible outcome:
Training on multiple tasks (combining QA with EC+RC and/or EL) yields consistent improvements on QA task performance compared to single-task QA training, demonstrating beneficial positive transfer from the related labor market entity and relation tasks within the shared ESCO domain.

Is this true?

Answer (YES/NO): NO